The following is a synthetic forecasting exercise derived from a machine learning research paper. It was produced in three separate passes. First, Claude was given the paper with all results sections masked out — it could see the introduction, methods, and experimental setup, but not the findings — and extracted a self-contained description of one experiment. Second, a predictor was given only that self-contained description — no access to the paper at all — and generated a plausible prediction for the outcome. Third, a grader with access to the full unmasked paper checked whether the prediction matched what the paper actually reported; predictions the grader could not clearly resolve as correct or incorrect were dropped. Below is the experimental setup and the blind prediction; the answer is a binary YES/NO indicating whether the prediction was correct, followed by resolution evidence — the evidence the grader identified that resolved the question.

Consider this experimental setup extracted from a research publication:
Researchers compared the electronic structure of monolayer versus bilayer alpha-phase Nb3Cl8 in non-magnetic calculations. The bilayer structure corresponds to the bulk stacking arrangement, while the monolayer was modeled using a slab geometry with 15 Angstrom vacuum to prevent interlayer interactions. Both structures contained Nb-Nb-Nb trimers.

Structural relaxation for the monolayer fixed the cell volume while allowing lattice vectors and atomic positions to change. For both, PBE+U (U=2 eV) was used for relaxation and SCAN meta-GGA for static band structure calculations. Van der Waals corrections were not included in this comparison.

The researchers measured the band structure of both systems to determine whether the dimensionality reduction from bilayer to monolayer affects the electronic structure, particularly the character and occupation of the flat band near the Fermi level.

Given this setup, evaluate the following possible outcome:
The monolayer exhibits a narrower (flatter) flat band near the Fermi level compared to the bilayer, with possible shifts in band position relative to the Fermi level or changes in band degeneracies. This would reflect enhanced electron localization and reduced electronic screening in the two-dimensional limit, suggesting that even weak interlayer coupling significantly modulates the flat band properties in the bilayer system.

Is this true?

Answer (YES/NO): NO